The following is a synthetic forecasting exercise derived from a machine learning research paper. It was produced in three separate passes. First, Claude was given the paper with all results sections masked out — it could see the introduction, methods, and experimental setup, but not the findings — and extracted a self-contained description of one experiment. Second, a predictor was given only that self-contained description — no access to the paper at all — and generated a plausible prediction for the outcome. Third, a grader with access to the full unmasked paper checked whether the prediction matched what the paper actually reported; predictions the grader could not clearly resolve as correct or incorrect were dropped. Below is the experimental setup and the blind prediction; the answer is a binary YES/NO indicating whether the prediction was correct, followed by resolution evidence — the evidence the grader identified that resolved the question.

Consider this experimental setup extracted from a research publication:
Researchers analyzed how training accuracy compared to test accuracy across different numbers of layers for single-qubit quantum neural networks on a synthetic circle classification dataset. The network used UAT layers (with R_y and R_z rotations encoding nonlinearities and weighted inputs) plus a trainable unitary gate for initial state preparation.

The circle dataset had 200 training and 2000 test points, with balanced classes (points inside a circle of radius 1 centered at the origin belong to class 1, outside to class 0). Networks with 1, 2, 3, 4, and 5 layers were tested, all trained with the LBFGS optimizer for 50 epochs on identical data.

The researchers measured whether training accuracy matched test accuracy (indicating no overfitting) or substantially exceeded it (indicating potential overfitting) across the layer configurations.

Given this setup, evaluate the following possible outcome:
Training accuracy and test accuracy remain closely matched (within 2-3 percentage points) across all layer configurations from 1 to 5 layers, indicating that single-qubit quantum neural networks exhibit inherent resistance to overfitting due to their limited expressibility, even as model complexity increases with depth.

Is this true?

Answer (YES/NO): NO